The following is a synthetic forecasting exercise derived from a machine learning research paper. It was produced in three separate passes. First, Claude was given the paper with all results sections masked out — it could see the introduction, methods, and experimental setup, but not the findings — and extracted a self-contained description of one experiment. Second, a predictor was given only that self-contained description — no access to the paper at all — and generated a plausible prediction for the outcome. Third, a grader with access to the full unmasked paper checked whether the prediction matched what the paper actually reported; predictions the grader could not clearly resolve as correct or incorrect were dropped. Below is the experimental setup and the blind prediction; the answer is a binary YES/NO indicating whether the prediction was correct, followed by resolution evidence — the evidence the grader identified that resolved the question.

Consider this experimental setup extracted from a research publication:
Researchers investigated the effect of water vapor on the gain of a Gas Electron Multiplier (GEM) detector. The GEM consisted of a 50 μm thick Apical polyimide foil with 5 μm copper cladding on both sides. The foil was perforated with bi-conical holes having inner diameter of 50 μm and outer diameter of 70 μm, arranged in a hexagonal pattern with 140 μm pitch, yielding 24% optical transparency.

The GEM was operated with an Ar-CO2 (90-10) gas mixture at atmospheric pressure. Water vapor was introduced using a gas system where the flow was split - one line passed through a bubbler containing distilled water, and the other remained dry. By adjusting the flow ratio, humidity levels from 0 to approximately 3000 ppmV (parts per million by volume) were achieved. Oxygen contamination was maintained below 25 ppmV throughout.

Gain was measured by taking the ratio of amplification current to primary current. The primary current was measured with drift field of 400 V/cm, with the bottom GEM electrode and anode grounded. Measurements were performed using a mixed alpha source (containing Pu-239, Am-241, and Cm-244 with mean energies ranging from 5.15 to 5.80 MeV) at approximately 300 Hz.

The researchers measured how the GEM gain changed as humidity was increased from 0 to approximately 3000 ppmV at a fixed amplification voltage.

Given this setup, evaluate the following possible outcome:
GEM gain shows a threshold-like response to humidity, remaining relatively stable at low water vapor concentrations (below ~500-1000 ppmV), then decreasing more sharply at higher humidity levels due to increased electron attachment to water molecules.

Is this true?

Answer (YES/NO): NO